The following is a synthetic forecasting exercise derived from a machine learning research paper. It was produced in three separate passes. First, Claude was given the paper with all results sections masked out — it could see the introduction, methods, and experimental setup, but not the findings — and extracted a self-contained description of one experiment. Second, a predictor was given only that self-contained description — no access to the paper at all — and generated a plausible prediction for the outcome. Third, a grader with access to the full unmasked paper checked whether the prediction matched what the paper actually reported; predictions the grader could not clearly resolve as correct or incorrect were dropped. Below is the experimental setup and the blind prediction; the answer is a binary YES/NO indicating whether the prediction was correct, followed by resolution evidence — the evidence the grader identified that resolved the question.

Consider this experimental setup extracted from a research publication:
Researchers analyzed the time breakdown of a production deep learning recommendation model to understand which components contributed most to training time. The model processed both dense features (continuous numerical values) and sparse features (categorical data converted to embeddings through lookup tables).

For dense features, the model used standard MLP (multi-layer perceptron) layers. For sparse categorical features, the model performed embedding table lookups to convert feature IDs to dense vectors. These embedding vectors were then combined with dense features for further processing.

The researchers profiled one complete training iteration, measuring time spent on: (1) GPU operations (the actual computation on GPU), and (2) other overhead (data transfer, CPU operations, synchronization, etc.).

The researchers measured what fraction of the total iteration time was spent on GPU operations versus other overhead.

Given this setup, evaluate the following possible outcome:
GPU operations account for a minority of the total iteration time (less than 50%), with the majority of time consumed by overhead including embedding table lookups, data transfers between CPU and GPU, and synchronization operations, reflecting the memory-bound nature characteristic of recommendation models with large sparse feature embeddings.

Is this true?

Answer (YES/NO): NO